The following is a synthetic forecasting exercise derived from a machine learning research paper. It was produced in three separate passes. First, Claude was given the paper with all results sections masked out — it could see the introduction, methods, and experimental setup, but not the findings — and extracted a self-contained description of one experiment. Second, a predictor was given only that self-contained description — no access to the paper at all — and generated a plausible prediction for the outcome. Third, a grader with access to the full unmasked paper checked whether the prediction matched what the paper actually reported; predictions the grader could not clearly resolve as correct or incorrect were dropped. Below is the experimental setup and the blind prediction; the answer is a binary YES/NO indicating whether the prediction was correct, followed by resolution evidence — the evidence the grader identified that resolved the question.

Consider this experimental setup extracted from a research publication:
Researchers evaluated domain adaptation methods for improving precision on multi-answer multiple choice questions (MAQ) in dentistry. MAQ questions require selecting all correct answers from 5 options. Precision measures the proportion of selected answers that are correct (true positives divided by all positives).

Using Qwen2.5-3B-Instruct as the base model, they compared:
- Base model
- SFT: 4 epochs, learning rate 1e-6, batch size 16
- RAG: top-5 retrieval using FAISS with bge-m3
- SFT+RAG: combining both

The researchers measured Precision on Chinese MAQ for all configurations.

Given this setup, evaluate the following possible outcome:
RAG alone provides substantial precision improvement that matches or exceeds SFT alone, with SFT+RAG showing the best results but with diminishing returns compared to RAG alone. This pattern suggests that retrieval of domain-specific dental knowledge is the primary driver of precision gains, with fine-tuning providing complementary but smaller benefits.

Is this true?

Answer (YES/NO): NO